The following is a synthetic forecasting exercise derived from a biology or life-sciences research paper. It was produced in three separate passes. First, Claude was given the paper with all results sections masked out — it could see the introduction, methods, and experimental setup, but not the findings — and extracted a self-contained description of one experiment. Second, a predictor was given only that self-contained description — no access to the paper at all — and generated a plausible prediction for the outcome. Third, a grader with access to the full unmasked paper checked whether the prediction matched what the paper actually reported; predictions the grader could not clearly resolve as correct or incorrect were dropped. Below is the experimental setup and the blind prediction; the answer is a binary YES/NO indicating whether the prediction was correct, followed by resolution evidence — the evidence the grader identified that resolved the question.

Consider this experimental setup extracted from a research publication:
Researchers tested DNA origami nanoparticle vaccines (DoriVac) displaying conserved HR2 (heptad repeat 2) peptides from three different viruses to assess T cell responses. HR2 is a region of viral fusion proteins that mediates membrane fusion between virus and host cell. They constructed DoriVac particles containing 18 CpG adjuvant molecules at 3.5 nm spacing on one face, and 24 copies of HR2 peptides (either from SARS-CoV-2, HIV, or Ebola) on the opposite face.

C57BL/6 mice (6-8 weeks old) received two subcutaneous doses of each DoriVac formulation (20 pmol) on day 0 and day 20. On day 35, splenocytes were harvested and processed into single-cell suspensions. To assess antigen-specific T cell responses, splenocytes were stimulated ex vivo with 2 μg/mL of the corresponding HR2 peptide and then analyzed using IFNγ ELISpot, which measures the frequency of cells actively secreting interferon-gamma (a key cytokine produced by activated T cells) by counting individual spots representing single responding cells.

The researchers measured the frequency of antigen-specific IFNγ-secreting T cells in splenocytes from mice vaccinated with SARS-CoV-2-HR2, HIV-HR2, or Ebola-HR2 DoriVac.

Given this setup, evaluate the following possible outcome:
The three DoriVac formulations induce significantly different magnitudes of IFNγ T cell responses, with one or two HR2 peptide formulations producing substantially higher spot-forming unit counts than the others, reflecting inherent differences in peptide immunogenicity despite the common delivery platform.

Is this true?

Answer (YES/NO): YES